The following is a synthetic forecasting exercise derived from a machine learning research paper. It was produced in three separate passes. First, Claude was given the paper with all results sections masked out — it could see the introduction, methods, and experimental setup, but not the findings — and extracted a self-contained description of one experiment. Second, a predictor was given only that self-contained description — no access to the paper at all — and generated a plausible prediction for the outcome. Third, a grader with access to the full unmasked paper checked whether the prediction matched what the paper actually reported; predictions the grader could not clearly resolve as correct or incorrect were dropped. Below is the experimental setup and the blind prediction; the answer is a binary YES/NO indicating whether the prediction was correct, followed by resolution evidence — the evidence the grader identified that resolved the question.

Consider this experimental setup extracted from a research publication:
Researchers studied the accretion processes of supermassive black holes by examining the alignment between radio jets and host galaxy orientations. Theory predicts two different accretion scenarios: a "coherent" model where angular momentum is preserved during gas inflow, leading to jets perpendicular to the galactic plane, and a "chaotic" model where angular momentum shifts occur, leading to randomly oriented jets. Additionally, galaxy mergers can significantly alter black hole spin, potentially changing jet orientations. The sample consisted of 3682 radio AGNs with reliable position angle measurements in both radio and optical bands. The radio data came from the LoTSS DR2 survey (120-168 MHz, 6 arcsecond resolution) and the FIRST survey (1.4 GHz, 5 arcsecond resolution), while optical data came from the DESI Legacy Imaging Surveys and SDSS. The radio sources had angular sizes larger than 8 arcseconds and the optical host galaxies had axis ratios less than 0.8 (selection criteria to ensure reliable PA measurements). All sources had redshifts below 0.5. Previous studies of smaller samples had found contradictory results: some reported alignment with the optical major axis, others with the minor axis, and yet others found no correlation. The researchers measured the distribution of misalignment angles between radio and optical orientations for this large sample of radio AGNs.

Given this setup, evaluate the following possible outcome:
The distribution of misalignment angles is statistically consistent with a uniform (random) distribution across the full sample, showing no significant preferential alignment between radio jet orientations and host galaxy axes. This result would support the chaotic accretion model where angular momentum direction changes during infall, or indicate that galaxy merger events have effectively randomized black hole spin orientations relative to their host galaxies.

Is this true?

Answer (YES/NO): NO